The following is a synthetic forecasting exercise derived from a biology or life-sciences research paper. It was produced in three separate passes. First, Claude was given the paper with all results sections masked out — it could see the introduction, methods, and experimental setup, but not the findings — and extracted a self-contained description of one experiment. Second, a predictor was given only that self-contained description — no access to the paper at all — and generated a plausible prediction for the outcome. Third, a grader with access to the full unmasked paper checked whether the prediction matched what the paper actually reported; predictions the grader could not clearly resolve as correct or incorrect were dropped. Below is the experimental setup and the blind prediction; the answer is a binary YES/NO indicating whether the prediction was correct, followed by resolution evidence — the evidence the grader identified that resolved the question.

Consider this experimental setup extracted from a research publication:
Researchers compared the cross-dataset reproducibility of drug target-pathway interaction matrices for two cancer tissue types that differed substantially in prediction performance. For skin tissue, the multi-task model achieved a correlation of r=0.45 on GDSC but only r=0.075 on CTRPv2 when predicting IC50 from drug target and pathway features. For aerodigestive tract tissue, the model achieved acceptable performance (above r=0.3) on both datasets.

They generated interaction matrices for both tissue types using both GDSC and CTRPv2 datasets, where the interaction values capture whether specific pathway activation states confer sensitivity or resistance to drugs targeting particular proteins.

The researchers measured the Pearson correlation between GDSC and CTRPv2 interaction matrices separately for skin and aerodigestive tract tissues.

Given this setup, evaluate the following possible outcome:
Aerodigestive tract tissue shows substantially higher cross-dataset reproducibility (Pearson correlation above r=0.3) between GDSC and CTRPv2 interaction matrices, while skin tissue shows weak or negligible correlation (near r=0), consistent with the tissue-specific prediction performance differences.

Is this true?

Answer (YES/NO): YES